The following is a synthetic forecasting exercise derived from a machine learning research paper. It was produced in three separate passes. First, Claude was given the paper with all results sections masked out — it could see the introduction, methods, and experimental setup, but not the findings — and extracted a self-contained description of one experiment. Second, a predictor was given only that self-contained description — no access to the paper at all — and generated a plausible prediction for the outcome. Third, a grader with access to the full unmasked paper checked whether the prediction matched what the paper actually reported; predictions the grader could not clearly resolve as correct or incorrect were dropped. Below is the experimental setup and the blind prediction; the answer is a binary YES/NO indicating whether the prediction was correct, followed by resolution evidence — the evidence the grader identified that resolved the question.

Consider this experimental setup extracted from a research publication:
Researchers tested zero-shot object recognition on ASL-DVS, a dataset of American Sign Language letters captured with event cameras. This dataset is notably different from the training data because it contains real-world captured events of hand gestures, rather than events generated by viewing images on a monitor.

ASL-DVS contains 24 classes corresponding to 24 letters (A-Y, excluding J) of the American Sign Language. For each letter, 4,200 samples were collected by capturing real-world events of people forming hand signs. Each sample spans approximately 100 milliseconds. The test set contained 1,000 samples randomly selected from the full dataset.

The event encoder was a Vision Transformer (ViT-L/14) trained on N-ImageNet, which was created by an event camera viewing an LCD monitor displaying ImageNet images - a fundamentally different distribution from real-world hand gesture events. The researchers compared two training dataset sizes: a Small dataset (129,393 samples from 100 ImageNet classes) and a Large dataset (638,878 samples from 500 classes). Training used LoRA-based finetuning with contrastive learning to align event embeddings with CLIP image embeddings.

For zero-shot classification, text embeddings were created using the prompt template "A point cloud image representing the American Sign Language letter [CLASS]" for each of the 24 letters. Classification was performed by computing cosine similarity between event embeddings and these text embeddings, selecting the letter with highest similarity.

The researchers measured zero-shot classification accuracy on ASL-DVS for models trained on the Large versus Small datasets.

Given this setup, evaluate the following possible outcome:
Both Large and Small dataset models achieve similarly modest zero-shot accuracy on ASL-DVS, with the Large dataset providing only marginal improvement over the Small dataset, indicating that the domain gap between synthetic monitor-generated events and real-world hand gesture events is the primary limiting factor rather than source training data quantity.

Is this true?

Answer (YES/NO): NO